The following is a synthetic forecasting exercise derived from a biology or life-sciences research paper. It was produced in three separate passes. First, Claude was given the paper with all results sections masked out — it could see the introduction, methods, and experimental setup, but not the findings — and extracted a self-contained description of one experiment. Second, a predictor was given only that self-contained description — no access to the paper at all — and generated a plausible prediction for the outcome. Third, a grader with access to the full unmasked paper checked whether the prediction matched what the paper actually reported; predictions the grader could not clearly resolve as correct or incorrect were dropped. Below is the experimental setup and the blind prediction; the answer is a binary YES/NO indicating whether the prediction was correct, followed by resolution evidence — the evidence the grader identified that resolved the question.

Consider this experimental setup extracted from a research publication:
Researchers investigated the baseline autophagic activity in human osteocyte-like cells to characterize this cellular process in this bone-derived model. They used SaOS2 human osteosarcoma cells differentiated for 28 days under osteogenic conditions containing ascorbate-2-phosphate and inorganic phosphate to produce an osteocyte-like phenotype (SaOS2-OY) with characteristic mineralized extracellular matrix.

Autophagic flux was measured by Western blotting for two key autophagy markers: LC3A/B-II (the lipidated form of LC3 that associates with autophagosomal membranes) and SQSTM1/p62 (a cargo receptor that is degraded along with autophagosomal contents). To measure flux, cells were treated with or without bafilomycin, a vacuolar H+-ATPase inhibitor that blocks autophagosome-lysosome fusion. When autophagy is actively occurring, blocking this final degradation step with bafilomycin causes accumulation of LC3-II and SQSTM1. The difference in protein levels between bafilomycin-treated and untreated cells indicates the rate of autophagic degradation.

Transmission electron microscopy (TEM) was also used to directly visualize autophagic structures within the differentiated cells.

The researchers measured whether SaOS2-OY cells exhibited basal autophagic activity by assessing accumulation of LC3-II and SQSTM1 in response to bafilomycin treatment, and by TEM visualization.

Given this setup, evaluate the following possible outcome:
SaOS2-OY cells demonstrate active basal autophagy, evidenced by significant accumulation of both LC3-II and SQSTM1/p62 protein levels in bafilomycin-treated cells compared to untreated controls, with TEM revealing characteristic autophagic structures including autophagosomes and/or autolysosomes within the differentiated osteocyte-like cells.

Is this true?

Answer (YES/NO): NO